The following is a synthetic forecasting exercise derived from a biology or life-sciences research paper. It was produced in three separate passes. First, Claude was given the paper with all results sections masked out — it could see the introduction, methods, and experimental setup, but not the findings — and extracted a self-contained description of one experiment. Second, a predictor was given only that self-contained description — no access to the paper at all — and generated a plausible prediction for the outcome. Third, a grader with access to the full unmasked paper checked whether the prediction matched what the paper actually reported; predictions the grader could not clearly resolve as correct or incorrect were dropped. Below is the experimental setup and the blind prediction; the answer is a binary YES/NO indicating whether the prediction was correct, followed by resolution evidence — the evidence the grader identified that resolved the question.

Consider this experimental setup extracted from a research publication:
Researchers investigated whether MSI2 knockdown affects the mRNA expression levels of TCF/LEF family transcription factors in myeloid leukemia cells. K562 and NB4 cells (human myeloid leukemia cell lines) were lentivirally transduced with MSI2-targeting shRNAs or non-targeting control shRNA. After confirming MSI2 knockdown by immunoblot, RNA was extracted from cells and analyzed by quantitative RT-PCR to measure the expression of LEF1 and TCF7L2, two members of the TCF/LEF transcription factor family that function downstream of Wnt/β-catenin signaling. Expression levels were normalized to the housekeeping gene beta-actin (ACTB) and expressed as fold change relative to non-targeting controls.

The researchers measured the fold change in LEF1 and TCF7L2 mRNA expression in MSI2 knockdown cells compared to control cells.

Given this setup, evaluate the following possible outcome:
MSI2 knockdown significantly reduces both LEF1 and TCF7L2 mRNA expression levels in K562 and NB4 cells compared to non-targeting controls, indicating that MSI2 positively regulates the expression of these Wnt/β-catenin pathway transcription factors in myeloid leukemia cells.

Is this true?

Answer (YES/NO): NO